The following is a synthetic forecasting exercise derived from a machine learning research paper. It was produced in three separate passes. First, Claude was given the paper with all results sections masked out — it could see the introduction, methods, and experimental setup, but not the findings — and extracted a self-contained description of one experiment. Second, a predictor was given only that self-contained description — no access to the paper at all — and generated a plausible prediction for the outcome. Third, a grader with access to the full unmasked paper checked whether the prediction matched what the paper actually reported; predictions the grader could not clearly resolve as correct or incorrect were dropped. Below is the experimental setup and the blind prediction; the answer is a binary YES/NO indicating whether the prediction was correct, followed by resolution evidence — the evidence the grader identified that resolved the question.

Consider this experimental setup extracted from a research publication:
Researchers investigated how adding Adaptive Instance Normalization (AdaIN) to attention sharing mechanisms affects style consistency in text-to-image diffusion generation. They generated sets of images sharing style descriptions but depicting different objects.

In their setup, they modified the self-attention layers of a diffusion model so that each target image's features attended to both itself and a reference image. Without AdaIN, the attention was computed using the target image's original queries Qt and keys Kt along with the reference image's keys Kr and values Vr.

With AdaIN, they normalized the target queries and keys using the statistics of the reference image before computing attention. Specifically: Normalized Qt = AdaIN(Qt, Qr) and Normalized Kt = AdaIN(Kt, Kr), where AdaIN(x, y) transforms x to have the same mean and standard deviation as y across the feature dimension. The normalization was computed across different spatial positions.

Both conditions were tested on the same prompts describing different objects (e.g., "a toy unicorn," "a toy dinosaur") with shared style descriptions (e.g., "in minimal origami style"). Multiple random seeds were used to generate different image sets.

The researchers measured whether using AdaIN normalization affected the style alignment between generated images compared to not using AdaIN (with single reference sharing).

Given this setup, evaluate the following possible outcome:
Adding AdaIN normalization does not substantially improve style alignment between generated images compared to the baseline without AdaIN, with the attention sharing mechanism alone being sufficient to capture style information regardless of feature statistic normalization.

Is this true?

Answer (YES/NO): NO